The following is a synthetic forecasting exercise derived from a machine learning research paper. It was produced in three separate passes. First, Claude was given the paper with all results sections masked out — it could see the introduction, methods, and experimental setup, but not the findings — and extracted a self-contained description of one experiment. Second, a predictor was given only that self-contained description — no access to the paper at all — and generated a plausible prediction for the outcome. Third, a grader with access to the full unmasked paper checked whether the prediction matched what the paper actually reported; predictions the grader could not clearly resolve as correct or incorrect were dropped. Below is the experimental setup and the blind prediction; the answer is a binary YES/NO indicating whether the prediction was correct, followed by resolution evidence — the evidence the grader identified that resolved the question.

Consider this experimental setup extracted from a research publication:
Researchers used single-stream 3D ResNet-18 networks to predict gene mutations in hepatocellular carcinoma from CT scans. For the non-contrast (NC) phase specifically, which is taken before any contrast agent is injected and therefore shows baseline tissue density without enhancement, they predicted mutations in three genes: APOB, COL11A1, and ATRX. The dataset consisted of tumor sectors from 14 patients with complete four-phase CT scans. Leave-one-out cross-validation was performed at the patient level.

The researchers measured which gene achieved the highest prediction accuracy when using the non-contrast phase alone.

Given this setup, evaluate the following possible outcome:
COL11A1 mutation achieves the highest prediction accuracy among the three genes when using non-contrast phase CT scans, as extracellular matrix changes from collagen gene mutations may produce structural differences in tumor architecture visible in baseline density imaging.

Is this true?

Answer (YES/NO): NO